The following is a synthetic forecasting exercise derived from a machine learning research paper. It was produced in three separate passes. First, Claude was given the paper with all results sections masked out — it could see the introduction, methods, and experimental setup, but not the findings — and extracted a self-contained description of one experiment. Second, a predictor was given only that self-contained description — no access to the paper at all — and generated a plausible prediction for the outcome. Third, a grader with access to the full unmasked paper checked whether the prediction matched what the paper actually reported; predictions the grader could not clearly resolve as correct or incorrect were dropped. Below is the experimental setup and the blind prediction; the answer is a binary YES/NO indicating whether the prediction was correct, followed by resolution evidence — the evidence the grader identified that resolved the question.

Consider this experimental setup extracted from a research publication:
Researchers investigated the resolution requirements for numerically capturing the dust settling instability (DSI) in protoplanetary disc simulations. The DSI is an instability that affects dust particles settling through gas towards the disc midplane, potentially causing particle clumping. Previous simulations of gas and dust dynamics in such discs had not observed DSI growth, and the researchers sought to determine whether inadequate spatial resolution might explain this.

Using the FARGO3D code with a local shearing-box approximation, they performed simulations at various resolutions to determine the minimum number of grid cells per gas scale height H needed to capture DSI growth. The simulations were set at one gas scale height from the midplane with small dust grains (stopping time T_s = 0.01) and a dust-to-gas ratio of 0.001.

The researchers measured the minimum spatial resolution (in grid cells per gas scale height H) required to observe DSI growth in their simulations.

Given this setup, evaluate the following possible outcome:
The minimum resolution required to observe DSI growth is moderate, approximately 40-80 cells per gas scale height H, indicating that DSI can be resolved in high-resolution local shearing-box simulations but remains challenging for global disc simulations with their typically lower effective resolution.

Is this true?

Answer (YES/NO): NO